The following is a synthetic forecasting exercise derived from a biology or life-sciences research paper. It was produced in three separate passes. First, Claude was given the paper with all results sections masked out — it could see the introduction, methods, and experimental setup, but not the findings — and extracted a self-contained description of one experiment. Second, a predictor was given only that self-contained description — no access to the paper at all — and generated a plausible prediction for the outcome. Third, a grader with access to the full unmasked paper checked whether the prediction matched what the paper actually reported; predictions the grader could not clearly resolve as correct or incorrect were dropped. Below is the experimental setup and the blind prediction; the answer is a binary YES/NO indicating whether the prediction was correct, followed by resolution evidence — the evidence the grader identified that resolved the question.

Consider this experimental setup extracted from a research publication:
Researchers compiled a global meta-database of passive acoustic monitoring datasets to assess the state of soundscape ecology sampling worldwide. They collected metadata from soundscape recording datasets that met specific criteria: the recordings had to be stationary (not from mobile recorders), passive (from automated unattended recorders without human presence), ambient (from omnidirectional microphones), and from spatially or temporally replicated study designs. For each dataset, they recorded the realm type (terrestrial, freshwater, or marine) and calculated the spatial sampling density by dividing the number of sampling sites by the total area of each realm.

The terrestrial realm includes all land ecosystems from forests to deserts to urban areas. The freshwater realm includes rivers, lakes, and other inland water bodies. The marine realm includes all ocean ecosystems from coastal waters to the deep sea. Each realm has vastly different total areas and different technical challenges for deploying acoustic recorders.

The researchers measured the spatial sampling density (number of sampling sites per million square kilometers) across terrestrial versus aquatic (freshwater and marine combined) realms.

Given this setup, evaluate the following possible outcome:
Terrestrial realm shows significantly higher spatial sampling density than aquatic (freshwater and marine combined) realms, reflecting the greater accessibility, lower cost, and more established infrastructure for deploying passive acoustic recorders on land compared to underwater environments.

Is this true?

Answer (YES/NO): YES